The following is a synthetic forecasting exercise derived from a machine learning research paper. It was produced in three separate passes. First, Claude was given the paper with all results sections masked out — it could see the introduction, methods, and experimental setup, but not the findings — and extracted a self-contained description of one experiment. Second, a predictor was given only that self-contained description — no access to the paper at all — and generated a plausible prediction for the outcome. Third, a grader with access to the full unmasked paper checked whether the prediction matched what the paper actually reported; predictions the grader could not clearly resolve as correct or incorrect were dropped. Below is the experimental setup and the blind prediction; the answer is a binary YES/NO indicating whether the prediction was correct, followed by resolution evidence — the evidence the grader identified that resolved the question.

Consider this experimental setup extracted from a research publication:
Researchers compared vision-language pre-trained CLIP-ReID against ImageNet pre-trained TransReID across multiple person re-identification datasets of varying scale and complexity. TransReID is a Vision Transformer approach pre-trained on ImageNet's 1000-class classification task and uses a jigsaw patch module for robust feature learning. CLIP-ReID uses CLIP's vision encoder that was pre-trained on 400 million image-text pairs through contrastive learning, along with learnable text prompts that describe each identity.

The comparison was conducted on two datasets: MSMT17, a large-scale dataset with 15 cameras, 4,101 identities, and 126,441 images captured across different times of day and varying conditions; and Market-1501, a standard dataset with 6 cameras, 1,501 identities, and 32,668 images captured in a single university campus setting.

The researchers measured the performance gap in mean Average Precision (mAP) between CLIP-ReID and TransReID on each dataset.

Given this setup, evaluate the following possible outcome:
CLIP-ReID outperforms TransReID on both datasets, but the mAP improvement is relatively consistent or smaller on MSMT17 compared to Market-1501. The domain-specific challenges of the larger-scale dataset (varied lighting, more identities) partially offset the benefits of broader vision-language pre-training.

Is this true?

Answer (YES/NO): NO